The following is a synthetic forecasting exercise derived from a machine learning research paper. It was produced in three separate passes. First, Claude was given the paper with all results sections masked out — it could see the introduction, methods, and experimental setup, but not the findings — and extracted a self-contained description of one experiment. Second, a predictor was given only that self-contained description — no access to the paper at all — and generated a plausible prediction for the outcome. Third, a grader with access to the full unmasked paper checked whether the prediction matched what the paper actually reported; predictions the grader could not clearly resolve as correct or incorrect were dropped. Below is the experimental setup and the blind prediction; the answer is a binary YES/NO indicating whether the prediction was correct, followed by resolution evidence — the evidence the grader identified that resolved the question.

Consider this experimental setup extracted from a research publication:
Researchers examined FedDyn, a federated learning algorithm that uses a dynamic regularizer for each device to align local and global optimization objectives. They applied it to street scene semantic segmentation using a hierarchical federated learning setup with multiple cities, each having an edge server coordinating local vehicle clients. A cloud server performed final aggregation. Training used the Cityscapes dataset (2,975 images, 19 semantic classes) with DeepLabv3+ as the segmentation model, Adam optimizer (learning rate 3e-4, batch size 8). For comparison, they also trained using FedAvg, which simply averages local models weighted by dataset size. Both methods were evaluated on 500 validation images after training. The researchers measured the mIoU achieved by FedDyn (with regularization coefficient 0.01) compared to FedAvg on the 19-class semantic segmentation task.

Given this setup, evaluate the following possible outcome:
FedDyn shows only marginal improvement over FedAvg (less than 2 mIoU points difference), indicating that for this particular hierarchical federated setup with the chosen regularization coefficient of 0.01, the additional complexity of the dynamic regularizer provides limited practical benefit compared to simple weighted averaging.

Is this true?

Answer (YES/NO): NO